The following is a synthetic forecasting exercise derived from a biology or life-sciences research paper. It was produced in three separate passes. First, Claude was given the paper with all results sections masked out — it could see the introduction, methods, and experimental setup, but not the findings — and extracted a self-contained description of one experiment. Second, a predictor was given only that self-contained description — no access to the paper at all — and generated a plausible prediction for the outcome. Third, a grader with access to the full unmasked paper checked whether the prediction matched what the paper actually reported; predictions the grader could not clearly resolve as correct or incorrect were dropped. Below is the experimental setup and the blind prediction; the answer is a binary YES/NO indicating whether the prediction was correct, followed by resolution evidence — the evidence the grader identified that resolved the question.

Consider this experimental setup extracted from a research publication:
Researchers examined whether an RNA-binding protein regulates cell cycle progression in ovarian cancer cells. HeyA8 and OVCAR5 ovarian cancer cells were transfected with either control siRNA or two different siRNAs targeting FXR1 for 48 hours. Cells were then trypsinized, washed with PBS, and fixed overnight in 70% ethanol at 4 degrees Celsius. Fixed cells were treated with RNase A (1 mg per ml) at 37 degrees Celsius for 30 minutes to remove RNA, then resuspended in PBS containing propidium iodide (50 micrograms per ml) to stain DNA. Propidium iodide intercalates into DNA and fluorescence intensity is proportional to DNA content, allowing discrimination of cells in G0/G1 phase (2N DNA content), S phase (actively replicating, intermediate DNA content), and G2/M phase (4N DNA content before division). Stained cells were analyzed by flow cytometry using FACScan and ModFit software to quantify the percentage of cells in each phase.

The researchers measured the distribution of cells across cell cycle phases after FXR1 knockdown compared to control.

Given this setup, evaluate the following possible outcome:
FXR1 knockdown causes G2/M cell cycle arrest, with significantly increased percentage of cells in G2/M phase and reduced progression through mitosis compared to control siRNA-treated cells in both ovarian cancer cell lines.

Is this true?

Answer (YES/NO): NO